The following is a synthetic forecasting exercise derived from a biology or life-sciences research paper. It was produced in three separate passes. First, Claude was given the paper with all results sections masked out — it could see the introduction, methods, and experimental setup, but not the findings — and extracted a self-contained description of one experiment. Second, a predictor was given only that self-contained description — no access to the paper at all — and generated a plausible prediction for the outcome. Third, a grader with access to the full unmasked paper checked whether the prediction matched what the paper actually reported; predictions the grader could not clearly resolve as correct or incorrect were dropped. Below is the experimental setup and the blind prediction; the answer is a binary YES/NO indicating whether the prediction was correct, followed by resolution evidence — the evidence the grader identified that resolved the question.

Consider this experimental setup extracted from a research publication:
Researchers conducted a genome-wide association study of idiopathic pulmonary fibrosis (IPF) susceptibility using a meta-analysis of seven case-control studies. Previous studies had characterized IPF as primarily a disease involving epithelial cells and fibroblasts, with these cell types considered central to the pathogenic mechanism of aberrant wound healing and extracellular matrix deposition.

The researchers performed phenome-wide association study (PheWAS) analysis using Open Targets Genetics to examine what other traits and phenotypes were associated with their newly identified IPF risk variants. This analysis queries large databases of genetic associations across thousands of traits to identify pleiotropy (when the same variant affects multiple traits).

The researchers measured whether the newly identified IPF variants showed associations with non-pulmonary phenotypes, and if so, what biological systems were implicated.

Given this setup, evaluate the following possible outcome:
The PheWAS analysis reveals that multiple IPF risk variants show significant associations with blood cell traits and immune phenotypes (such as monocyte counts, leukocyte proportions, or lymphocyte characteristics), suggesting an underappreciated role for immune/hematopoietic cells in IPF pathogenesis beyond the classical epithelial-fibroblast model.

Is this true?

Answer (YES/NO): NO